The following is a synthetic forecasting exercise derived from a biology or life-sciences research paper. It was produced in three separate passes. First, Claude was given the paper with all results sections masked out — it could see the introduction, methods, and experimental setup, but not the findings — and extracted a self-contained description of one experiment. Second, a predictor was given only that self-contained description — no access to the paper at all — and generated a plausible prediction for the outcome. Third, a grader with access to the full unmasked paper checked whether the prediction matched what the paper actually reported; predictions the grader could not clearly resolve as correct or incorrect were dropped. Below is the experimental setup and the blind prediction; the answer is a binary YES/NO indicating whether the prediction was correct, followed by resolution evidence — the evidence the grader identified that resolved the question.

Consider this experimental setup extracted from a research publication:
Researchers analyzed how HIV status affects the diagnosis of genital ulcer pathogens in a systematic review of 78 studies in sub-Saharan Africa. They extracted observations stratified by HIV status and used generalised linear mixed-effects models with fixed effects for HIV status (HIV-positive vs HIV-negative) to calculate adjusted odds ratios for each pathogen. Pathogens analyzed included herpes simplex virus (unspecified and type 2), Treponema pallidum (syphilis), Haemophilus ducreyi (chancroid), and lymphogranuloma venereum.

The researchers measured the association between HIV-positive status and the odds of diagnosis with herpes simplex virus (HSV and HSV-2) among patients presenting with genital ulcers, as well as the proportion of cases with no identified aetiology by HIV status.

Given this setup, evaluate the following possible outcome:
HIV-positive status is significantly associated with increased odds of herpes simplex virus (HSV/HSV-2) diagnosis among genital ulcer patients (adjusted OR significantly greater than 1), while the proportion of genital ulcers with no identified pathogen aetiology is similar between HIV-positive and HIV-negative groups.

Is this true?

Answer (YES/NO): NO